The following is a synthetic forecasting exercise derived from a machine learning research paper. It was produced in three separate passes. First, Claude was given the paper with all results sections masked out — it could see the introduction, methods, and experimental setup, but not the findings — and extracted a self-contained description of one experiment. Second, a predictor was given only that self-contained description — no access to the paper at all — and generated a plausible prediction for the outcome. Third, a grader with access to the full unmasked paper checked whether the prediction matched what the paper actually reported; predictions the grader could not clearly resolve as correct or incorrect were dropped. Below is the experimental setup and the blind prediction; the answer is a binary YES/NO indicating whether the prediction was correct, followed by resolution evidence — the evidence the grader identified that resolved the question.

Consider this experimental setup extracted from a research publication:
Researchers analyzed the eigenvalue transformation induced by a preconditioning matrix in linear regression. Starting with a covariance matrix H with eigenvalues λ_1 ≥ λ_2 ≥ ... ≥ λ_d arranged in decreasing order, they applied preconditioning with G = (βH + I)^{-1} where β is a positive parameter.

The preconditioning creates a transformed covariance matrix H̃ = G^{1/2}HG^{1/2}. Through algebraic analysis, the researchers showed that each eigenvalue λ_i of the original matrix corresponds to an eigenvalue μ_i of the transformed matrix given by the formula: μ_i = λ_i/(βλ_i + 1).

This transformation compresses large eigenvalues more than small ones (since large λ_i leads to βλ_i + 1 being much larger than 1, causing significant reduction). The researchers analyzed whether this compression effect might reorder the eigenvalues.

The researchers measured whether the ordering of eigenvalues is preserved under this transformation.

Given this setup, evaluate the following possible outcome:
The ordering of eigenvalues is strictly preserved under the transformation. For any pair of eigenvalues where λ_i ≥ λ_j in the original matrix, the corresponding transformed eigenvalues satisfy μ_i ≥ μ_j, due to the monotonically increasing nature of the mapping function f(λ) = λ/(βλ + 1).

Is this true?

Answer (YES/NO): YES